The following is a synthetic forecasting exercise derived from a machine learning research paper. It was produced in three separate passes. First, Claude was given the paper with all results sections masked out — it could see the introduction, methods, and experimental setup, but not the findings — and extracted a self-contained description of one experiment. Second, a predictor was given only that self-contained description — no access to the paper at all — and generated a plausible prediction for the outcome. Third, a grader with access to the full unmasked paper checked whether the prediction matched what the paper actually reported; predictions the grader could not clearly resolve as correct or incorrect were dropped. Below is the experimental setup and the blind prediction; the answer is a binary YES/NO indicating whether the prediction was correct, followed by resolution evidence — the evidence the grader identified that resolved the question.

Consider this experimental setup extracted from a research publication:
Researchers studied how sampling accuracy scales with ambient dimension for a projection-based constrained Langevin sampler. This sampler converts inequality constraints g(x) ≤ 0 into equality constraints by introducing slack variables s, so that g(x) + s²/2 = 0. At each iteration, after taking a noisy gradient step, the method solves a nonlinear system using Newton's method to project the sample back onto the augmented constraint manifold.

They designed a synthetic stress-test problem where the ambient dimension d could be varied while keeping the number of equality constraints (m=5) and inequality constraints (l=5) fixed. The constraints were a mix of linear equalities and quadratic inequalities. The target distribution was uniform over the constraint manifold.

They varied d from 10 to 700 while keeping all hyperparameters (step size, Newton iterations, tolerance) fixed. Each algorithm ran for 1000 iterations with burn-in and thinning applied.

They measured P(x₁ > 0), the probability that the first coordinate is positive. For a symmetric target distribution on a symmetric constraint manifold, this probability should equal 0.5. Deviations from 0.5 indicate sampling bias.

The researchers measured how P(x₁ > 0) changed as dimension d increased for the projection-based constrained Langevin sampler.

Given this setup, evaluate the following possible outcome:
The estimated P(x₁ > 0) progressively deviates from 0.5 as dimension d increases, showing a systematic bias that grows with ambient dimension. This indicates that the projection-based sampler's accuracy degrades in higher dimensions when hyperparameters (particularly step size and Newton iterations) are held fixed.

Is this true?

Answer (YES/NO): YES